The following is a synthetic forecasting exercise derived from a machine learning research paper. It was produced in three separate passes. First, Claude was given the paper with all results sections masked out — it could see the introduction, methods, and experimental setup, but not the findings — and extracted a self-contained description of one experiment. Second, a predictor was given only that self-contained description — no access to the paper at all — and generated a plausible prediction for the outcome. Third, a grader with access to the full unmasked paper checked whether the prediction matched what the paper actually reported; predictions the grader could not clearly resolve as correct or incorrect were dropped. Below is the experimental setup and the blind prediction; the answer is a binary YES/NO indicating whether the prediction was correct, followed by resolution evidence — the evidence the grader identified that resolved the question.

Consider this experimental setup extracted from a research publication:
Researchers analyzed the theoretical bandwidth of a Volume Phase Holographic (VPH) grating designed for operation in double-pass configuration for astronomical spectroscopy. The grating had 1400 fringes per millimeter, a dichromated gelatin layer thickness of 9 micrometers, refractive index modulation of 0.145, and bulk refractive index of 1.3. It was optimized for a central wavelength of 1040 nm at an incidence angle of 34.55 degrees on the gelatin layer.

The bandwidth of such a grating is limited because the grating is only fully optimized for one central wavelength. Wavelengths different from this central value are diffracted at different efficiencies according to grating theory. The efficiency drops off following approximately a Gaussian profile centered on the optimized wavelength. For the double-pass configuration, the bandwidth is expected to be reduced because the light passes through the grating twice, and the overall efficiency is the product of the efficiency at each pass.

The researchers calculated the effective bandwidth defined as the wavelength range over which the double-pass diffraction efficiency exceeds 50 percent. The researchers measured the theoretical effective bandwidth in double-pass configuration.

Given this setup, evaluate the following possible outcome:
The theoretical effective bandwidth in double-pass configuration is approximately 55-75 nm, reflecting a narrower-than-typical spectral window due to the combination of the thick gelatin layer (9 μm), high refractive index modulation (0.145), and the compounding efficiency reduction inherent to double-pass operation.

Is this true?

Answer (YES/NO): NO